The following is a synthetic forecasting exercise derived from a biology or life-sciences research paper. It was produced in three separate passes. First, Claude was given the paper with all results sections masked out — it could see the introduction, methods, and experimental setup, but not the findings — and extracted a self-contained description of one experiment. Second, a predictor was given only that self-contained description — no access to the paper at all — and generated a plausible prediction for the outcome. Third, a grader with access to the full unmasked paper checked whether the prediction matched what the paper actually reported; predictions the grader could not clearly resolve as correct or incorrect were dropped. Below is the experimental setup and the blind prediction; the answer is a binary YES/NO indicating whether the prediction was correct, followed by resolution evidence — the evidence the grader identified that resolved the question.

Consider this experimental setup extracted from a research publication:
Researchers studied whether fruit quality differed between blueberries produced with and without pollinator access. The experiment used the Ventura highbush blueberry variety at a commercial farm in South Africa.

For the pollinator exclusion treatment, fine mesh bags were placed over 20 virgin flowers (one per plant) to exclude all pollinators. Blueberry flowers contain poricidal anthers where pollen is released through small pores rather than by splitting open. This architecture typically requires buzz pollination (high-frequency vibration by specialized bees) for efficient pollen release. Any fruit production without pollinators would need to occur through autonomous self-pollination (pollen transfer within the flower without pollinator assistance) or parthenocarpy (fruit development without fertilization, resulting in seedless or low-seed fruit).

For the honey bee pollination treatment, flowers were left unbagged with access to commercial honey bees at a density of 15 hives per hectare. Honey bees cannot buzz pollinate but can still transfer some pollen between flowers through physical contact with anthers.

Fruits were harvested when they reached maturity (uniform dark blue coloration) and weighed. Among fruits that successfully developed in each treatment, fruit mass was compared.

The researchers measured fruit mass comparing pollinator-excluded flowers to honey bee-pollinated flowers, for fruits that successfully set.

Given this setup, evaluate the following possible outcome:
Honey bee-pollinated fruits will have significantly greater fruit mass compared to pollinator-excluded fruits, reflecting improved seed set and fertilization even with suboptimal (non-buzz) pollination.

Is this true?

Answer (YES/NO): YES